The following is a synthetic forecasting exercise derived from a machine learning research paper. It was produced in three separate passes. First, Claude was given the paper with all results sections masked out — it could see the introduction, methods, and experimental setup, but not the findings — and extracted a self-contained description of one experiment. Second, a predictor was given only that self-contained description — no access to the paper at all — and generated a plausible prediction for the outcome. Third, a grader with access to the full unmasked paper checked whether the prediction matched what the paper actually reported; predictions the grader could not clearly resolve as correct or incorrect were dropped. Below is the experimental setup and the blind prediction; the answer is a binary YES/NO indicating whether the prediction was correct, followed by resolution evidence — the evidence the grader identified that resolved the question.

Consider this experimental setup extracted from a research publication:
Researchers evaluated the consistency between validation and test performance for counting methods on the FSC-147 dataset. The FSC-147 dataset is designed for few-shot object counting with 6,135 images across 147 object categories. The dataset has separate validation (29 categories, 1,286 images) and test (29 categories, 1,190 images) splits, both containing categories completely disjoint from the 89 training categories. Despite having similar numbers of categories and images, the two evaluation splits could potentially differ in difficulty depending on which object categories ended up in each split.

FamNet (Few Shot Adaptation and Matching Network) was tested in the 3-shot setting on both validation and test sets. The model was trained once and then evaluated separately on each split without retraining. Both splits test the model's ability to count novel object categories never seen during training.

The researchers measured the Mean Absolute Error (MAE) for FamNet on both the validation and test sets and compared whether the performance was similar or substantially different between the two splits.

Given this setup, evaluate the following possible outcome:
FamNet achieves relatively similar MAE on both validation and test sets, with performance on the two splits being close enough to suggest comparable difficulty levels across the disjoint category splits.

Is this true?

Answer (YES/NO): YES